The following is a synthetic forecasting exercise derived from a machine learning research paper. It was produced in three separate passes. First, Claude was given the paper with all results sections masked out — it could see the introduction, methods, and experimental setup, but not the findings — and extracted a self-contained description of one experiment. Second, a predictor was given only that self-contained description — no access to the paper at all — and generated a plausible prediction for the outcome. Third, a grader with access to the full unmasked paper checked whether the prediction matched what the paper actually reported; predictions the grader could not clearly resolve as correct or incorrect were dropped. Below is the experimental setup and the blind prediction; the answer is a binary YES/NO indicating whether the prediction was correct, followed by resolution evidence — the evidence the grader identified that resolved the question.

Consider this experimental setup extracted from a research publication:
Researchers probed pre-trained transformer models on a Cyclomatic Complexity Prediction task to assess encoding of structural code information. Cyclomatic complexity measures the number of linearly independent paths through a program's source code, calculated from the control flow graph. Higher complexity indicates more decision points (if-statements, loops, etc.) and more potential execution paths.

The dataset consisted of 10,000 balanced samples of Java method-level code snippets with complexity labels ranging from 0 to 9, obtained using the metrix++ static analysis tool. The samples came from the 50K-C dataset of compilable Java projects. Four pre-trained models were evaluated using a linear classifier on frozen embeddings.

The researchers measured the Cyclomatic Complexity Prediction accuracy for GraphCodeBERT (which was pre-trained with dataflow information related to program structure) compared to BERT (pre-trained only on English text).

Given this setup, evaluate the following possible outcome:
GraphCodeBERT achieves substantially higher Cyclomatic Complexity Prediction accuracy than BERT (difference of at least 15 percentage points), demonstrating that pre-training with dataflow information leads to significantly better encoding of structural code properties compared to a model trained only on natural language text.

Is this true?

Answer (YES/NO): NO